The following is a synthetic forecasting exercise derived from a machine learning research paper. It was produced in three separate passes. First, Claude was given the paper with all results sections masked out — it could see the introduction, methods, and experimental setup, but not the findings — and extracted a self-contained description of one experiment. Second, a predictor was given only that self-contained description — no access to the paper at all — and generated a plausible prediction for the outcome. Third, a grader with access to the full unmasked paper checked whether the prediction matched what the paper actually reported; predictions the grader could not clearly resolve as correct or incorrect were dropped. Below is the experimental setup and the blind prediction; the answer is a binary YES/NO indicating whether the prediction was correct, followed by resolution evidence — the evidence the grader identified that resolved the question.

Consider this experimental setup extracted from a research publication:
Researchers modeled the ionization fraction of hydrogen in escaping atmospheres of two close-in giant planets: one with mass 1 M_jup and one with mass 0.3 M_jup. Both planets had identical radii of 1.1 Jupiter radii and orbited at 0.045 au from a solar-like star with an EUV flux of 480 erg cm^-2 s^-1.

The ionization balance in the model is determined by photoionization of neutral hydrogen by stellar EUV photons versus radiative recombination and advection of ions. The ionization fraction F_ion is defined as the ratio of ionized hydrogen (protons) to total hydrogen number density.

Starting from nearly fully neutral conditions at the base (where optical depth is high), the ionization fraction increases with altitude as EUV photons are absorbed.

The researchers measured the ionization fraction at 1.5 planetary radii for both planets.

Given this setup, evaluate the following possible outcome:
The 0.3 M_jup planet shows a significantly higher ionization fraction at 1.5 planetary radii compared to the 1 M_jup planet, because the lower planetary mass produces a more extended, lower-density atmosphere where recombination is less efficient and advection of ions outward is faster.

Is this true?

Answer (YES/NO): NO